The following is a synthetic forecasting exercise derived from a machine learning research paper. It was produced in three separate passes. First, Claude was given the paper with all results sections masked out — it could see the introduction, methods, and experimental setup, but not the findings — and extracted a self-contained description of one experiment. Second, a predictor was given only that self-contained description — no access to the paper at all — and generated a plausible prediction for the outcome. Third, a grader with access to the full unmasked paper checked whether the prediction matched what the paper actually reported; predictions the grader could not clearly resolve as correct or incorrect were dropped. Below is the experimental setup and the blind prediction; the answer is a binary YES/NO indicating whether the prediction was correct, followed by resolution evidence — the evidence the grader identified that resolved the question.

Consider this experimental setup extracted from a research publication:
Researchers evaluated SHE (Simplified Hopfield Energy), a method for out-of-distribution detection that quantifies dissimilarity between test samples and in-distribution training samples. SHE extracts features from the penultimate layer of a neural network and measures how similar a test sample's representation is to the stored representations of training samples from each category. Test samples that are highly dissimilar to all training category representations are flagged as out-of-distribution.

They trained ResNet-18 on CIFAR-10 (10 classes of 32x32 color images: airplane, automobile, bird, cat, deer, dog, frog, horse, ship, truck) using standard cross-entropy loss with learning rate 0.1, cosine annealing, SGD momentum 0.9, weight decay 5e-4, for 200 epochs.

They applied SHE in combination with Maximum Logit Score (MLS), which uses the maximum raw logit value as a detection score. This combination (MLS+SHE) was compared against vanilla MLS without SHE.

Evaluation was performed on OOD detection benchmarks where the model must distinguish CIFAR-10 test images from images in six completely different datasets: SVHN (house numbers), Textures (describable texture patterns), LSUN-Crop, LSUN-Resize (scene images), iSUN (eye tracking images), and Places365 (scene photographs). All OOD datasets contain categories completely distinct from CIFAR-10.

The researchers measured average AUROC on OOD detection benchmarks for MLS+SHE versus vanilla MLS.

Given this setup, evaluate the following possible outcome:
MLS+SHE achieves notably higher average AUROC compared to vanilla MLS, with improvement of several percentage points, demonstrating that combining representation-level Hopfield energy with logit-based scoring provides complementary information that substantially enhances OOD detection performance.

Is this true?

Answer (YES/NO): NO